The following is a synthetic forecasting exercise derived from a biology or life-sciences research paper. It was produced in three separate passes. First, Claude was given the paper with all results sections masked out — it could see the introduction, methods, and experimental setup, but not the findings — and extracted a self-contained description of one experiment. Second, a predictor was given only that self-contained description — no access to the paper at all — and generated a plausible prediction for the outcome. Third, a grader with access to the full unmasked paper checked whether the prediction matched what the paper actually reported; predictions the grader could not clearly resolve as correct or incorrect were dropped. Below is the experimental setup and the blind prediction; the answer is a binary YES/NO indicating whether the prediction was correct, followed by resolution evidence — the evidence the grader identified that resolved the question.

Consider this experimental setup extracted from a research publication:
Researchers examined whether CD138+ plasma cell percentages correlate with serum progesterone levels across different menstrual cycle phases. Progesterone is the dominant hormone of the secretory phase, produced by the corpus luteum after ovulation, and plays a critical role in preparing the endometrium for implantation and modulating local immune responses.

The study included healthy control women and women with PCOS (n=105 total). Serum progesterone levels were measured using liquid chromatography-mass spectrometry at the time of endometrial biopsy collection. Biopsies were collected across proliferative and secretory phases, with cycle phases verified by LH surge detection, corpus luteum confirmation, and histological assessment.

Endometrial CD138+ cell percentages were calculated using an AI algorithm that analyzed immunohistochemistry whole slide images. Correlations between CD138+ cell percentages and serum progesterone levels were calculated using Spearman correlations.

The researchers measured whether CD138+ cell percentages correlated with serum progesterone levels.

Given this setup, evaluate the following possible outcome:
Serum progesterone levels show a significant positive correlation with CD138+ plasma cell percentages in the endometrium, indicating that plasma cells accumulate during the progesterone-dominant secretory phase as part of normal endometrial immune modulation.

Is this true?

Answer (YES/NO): NO